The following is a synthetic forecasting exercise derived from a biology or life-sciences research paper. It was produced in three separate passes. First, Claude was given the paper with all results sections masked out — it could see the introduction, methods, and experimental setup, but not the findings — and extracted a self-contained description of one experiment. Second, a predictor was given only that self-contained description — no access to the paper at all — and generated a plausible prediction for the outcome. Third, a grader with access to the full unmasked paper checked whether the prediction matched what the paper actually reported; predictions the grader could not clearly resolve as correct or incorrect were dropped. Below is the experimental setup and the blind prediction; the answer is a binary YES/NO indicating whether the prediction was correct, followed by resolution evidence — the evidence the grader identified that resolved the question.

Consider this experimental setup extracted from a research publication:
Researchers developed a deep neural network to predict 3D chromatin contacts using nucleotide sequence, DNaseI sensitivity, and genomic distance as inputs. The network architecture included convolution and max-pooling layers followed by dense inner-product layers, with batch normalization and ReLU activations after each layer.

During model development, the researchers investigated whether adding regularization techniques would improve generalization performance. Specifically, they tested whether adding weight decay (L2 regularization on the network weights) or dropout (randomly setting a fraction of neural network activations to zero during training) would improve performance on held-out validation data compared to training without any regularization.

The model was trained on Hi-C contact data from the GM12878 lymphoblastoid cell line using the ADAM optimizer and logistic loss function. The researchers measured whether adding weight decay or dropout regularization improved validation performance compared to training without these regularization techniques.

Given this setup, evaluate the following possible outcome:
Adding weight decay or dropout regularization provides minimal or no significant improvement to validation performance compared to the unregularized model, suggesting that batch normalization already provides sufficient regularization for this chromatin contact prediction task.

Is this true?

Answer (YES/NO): YES